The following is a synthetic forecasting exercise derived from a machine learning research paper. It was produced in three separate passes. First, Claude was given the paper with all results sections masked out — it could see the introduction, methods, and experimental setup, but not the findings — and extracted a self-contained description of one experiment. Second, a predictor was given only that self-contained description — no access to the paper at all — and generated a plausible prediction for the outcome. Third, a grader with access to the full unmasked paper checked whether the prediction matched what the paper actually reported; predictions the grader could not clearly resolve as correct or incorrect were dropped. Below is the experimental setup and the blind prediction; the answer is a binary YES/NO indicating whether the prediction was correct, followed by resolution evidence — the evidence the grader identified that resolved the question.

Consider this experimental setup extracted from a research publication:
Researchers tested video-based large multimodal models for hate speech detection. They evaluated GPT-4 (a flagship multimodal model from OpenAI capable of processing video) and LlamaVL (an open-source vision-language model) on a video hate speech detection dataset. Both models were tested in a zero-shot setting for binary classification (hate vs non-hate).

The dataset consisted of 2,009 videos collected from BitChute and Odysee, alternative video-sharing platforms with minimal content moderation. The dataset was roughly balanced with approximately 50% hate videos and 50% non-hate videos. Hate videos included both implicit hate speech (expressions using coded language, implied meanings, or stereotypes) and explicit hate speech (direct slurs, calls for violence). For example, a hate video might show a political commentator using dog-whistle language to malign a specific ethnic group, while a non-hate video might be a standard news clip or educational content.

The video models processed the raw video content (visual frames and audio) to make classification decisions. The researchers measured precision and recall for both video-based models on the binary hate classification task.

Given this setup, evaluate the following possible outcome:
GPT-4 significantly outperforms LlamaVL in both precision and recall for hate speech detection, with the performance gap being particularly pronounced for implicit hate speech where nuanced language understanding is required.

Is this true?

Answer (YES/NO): NO